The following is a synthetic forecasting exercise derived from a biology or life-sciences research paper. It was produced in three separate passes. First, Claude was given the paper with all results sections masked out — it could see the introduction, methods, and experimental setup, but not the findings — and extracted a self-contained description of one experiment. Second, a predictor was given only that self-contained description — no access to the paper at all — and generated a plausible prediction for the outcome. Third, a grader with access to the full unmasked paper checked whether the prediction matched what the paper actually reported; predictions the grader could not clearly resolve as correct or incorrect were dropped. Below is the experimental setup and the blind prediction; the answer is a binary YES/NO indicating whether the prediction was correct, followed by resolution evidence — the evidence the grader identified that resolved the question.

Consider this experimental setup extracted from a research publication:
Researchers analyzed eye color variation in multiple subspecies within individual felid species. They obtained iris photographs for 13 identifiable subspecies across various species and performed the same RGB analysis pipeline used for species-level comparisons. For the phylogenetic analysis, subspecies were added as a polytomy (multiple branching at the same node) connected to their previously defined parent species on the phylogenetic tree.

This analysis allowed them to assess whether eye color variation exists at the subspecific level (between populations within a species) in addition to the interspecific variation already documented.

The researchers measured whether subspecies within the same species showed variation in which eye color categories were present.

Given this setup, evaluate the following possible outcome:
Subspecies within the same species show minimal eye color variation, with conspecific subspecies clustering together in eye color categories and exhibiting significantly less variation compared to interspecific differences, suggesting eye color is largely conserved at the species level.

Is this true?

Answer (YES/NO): NO